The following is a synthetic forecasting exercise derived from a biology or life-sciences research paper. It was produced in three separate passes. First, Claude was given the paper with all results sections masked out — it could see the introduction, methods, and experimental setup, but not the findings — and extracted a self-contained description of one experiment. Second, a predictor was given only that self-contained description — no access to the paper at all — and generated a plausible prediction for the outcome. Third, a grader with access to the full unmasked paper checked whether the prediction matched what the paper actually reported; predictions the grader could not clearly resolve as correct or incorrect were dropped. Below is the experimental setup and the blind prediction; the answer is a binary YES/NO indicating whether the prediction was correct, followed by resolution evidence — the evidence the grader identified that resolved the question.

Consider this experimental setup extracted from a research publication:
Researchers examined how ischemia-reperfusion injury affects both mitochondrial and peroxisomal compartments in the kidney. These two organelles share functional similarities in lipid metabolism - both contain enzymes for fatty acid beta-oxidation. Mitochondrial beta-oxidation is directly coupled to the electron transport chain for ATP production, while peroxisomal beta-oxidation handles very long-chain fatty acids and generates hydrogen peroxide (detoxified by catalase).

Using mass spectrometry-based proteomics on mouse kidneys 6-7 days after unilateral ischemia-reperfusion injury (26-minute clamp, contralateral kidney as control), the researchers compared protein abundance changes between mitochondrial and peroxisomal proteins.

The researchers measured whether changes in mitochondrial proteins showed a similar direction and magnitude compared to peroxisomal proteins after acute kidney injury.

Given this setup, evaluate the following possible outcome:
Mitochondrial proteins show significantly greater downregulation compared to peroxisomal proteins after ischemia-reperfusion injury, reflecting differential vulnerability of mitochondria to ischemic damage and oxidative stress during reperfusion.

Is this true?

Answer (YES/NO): NO